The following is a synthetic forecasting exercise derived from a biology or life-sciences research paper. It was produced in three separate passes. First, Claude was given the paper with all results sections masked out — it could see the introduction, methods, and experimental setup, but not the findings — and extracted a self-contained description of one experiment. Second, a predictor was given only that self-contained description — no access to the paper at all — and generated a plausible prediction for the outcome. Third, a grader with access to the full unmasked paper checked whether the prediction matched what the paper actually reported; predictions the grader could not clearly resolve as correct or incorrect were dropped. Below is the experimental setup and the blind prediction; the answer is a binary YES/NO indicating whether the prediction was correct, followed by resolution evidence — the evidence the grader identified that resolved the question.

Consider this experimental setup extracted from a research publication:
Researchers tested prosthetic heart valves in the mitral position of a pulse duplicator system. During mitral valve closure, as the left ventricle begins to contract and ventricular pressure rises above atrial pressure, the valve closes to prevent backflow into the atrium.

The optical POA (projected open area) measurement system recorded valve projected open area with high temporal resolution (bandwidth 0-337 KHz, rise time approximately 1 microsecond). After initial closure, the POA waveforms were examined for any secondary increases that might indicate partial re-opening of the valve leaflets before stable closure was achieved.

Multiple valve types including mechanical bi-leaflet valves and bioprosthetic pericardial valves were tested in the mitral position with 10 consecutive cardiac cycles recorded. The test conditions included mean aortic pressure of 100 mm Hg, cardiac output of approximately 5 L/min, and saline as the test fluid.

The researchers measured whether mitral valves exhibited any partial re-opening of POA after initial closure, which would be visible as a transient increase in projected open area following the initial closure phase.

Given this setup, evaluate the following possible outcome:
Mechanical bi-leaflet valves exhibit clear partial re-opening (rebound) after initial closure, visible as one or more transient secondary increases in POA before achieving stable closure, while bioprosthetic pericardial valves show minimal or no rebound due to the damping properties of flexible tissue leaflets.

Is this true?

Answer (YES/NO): YES